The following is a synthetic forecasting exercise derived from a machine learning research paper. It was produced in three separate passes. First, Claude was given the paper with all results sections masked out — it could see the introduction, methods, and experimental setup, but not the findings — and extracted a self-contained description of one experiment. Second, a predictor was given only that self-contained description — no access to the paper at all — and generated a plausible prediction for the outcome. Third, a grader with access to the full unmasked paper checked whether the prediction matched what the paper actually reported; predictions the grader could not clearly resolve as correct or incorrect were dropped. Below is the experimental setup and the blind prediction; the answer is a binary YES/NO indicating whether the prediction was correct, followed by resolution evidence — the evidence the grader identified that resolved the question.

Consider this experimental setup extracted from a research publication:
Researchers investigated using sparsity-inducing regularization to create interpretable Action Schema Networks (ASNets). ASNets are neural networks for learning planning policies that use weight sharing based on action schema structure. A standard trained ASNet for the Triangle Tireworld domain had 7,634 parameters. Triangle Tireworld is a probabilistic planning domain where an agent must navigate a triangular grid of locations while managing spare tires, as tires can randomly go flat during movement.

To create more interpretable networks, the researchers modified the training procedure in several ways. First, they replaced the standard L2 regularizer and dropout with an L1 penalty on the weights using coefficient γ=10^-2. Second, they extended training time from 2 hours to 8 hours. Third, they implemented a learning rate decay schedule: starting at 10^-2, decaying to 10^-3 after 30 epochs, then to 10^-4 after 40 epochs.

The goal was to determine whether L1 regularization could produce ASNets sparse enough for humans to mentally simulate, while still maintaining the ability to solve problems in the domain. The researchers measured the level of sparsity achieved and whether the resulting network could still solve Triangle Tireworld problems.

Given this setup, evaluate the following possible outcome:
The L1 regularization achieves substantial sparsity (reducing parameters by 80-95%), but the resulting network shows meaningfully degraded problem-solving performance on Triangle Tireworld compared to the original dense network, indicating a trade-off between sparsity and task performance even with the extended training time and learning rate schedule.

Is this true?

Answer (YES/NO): NO